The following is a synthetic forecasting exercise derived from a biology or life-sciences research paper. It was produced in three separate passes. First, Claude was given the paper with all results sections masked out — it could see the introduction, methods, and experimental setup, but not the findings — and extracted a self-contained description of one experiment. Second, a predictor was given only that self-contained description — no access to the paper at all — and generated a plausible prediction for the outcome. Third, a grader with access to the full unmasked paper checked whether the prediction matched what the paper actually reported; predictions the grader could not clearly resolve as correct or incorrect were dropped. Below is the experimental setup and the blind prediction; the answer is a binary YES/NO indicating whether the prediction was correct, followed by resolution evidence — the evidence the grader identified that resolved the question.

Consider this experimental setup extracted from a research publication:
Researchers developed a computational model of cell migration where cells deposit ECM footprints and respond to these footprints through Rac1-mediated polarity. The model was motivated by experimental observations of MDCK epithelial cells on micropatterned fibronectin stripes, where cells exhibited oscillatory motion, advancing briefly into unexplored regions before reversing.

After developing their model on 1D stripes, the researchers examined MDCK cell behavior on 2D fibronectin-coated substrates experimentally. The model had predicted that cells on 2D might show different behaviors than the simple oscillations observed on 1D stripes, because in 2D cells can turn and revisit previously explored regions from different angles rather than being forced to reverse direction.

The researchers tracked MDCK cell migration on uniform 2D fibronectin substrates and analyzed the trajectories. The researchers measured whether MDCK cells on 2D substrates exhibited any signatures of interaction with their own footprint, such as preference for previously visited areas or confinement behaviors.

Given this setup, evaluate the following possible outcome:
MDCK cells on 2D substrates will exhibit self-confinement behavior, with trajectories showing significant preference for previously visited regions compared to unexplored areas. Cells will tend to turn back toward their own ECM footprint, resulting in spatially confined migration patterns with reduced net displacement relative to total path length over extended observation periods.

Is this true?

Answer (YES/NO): NO